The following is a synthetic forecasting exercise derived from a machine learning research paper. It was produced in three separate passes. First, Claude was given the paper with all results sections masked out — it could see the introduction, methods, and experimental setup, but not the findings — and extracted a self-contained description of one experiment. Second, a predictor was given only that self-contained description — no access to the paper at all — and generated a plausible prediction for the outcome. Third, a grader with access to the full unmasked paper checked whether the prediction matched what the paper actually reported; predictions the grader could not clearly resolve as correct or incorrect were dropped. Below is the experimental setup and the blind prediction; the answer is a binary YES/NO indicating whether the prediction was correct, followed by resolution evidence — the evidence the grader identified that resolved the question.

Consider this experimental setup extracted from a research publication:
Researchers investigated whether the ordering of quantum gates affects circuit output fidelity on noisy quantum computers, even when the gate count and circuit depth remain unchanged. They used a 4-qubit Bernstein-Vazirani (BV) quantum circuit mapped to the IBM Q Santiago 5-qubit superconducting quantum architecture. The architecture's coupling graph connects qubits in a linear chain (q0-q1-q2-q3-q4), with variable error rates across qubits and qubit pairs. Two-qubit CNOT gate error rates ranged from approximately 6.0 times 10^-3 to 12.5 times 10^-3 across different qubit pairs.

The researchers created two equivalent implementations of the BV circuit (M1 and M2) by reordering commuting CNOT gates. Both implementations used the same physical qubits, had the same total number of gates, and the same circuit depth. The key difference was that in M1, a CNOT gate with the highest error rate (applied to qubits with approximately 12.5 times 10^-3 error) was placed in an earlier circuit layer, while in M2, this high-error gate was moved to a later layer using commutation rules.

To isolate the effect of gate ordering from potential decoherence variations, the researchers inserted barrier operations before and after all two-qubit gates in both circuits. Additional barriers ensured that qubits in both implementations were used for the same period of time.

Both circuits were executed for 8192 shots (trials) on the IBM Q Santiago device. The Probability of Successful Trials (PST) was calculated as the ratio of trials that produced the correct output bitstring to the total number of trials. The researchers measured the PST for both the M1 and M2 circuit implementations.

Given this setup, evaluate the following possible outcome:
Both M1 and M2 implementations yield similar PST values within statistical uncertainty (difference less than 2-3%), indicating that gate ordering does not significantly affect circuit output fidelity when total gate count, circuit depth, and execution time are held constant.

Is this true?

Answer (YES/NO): NO